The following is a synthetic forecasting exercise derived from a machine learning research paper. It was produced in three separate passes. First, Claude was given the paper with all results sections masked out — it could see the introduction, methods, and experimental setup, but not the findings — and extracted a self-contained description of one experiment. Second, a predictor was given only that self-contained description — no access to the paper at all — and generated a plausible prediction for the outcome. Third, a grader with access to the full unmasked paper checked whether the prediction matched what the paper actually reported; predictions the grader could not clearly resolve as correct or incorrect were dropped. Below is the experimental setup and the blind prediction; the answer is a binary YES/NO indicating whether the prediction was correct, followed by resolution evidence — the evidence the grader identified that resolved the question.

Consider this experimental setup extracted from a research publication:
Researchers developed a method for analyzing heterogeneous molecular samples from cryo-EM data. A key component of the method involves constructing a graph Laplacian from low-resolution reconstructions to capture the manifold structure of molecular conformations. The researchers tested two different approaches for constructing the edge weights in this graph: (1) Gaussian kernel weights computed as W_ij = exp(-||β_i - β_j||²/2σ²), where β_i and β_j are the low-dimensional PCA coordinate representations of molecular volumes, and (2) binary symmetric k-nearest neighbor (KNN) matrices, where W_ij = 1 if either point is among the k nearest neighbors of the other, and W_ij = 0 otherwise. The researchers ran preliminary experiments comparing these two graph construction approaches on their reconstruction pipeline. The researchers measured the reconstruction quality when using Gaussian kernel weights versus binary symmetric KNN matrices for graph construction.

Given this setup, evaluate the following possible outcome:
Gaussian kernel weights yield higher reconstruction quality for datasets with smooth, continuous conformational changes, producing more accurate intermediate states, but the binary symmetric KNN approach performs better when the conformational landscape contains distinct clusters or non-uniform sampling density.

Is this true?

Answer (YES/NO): NO